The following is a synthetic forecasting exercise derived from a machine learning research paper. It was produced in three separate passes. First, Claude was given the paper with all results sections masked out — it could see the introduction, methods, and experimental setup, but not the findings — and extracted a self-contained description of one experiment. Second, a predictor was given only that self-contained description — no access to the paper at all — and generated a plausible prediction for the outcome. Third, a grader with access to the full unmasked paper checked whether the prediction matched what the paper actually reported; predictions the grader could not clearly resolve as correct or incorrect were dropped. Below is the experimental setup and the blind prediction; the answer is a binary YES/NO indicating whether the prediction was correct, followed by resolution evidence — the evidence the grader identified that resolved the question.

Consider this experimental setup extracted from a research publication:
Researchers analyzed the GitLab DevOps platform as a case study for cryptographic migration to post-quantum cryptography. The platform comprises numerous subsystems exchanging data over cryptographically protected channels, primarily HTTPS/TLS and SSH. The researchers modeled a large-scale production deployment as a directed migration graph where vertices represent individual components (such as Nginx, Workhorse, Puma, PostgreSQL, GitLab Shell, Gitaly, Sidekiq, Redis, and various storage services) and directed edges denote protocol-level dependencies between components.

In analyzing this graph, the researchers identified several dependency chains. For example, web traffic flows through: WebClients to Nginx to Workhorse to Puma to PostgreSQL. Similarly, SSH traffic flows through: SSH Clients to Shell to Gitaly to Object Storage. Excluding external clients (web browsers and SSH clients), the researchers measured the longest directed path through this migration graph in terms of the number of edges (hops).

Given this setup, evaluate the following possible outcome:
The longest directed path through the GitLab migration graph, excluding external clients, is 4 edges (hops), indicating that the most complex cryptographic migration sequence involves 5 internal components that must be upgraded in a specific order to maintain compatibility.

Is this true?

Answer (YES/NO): NO